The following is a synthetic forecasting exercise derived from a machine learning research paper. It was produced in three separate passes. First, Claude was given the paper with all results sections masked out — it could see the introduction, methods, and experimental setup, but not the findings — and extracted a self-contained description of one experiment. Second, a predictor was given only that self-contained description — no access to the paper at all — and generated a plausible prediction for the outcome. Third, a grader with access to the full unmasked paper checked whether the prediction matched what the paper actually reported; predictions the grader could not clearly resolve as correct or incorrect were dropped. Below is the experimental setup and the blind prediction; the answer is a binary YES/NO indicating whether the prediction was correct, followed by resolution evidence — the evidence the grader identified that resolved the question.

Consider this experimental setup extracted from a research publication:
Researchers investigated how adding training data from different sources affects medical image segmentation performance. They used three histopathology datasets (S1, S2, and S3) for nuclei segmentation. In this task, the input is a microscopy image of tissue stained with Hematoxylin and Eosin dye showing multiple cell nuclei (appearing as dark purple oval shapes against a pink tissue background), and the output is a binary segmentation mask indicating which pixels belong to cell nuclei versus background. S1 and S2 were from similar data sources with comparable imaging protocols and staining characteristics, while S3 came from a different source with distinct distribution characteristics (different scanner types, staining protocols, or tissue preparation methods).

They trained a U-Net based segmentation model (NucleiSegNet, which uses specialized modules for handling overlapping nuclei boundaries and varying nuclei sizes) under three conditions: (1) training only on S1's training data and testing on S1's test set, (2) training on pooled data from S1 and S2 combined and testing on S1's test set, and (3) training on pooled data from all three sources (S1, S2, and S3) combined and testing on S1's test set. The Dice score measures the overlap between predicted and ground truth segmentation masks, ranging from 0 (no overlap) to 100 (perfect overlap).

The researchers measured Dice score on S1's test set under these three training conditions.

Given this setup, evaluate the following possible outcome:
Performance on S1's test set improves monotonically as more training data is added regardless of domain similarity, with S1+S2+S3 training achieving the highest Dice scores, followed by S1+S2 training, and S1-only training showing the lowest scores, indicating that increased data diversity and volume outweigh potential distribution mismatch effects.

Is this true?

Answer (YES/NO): NO